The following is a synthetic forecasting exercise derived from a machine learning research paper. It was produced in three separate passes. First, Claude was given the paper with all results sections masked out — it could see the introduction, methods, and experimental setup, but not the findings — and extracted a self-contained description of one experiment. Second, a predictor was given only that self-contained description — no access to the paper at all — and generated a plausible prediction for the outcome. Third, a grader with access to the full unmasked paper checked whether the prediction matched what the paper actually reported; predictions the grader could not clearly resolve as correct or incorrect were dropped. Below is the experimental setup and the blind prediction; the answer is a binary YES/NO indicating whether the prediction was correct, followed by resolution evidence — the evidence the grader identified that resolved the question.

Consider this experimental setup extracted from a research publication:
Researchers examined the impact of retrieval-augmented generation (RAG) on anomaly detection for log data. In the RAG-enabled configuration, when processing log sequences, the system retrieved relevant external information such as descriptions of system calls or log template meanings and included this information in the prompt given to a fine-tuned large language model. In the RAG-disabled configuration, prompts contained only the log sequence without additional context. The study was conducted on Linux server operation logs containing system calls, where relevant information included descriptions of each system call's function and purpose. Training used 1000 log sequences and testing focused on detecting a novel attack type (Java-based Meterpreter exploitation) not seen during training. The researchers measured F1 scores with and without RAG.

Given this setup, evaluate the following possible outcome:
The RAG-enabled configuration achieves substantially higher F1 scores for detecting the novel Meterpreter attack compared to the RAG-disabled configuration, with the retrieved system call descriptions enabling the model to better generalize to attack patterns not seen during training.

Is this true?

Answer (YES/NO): NO